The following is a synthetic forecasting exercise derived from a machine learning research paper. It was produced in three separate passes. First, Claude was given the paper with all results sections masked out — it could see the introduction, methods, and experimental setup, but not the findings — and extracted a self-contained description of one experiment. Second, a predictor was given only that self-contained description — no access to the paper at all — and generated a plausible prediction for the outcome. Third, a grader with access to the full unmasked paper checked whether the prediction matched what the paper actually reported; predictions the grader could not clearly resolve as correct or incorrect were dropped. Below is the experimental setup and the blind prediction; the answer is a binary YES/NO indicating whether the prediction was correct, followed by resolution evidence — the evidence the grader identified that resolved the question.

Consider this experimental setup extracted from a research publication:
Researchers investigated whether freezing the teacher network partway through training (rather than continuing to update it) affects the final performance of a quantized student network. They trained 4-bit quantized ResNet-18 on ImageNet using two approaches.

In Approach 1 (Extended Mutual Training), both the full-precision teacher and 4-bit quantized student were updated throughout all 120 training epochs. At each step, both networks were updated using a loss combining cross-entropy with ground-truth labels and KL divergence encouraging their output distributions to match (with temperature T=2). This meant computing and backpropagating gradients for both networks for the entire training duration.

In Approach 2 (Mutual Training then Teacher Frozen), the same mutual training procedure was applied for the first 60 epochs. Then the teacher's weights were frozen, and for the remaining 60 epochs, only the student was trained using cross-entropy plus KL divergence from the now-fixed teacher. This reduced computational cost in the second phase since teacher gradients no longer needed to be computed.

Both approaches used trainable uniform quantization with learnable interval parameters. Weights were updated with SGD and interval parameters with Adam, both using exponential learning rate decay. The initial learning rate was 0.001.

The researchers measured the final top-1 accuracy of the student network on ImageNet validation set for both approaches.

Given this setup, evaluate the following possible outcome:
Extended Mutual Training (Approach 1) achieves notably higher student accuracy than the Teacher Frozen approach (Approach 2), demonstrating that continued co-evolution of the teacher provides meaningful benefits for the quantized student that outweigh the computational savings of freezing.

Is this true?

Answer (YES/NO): NO